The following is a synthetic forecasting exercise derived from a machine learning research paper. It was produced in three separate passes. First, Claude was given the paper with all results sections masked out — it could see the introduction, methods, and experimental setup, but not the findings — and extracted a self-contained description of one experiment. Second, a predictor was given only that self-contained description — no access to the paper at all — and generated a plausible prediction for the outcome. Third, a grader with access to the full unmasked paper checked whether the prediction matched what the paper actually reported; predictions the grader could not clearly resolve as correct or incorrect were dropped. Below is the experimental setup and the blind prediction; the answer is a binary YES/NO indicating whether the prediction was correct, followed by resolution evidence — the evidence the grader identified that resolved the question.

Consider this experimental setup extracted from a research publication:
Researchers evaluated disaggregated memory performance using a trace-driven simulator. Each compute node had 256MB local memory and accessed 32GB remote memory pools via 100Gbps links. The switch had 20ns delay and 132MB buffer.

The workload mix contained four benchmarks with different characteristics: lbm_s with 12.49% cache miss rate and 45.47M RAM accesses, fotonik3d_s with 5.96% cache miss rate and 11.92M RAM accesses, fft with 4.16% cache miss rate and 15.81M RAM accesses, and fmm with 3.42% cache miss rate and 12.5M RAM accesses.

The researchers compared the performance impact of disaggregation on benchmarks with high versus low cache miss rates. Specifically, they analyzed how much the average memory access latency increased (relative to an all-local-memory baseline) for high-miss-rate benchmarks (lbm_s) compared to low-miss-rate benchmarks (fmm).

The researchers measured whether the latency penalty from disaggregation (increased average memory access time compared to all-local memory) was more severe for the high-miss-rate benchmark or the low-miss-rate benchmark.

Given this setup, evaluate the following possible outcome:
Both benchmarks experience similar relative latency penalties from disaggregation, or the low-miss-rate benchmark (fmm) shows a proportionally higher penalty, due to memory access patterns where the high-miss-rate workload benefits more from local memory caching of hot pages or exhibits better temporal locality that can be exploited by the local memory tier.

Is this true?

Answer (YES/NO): NO